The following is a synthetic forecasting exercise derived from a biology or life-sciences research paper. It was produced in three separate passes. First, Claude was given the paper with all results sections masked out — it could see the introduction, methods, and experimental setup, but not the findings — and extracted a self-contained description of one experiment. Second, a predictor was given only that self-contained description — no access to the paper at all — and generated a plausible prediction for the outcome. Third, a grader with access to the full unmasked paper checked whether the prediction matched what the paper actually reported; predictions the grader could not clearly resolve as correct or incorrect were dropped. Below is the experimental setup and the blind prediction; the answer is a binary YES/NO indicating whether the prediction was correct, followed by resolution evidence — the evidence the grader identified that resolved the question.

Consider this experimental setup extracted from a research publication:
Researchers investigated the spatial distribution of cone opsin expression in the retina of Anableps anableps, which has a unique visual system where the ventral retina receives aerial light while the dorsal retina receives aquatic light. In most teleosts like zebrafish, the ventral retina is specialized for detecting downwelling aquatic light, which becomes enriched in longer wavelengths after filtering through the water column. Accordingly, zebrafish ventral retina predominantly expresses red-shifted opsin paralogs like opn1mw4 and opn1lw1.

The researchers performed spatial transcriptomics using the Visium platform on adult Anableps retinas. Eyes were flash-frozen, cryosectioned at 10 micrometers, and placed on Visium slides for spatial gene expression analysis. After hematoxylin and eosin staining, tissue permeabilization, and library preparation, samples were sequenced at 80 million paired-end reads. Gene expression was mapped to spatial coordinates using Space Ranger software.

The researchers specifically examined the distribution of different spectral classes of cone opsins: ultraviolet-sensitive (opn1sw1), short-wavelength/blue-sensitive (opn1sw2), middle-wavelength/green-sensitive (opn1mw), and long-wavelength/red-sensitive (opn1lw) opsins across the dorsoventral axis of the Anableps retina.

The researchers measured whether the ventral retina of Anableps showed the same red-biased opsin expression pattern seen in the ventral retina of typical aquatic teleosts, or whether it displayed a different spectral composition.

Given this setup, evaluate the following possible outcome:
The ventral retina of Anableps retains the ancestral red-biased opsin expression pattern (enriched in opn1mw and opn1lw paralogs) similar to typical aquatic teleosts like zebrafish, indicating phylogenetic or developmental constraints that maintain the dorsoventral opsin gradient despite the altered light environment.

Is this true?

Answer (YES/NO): NO